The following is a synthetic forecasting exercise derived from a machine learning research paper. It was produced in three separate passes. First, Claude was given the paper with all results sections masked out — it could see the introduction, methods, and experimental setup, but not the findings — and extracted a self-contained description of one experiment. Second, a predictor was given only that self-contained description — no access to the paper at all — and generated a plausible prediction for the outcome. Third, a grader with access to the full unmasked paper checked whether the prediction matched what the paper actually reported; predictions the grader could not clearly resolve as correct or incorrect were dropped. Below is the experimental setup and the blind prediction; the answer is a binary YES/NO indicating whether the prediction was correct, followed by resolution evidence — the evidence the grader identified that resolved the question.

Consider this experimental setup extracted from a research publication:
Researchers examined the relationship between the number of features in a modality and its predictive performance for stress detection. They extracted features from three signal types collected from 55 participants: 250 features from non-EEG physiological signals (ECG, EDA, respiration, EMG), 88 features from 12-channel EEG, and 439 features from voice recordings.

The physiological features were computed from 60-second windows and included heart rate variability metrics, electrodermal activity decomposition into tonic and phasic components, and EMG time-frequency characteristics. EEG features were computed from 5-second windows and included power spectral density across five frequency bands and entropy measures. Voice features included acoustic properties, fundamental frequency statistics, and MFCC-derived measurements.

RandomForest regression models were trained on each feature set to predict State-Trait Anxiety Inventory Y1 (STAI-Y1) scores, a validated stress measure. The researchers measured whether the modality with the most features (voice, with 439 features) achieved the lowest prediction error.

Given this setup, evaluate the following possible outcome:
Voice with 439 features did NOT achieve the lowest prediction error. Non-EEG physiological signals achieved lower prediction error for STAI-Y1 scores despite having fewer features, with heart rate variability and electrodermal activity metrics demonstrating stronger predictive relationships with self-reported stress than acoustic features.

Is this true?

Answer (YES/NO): YES